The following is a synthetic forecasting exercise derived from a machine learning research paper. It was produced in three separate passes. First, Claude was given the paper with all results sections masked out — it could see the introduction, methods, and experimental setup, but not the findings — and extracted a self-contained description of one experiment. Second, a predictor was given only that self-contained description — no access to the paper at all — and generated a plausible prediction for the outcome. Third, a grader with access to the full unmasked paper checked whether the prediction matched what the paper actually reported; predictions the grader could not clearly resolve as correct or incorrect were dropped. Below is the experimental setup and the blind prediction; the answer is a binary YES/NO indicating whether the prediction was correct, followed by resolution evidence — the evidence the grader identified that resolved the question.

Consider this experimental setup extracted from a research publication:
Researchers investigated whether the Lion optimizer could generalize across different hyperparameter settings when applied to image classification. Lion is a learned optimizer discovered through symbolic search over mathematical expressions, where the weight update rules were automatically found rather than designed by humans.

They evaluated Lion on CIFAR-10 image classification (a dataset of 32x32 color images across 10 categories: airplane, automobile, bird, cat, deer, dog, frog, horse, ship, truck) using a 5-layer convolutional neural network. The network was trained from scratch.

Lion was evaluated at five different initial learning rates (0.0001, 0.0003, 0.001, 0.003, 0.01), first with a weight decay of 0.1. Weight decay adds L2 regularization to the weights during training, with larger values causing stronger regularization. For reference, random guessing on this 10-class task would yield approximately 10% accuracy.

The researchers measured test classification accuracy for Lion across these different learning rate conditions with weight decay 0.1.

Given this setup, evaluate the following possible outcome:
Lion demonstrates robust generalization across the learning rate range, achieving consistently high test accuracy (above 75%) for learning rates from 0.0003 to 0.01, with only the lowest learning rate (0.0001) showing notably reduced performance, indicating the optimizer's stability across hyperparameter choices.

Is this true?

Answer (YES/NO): NO